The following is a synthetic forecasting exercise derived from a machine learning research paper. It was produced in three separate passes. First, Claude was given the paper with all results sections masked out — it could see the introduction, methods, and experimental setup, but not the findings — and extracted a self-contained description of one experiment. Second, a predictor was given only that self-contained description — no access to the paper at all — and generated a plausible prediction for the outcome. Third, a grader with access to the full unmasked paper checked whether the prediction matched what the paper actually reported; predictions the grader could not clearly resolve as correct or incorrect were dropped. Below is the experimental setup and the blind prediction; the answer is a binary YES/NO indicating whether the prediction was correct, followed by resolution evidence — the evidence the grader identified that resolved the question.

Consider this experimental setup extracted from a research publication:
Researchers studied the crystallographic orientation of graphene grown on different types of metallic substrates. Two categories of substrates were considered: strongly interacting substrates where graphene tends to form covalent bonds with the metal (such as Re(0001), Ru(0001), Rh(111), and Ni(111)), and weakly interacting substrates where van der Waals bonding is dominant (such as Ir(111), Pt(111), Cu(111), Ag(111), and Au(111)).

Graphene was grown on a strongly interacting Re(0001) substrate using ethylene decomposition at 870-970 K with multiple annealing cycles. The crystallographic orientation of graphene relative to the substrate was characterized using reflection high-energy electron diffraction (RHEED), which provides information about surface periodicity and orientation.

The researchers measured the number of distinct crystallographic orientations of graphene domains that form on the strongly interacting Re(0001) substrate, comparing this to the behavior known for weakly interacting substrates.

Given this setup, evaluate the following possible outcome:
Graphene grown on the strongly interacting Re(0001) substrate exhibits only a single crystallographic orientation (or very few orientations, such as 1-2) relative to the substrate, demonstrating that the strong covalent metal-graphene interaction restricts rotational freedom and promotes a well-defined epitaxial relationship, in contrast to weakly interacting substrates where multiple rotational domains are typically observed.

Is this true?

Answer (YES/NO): YES